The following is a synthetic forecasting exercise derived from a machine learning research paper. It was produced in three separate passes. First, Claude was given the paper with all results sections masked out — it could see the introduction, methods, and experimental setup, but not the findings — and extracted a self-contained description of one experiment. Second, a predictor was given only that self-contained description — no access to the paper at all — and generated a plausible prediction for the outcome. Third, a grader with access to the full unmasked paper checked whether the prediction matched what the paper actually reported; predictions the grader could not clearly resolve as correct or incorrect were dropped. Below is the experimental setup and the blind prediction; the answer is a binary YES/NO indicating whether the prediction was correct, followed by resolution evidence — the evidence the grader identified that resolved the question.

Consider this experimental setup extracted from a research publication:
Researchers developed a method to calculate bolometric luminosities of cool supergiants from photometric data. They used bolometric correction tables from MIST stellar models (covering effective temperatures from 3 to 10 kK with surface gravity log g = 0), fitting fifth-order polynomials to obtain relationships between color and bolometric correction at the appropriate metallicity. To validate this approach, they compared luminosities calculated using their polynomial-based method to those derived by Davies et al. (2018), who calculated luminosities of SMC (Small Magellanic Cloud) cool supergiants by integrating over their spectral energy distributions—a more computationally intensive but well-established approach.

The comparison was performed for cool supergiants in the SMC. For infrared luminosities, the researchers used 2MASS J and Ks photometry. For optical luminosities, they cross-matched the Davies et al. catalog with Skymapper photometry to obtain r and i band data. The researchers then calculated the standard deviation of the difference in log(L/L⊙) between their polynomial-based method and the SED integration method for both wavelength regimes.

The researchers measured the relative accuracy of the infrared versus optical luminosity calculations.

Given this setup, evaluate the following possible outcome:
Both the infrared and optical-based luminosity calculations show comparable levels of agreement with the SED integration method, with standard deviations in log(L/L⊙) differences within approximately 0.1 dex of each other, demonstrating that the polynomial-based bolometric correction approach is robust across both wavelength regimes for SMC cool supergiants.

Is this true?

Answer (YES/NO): NO